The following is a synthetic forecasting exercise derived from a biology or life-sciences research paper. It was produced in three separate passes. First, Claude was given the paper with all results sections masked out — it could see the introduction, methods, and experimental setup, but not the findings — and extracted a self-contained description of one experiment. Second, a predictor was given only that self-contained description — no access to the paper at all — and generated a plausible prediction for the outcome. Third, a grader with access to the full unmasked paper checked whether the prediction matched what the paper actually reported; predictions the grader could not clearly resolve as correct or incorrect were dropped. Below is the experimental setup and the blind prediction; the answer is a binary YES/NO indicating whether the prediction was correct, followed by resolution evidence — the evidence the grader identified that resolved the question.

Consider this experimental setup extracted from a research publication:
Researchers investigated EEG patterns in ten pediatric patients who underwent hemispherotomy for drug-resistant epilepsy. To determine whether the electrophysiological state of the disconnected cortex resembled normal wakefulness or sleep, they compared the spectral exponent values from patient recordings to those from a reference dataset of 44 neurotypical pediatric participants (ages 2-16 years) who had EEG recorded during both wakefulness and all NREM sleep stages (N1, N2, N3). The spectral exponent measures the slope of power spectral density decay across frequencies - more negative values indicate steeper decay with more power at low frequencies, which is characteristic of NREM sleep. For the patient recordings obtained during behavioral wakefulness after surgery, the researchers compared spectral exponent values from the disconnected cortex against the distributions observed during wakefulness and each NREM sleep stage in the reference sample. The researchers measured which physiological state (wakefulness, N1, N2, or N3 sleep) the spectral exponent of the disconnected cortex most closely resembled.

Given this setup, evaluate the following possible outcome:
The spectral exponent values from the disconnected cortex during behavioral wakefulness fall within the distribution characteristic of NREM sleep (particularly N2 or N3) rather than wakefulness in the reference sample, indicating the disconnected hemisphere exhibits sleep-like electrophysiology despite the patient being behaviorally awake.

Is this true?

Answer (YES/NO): YES